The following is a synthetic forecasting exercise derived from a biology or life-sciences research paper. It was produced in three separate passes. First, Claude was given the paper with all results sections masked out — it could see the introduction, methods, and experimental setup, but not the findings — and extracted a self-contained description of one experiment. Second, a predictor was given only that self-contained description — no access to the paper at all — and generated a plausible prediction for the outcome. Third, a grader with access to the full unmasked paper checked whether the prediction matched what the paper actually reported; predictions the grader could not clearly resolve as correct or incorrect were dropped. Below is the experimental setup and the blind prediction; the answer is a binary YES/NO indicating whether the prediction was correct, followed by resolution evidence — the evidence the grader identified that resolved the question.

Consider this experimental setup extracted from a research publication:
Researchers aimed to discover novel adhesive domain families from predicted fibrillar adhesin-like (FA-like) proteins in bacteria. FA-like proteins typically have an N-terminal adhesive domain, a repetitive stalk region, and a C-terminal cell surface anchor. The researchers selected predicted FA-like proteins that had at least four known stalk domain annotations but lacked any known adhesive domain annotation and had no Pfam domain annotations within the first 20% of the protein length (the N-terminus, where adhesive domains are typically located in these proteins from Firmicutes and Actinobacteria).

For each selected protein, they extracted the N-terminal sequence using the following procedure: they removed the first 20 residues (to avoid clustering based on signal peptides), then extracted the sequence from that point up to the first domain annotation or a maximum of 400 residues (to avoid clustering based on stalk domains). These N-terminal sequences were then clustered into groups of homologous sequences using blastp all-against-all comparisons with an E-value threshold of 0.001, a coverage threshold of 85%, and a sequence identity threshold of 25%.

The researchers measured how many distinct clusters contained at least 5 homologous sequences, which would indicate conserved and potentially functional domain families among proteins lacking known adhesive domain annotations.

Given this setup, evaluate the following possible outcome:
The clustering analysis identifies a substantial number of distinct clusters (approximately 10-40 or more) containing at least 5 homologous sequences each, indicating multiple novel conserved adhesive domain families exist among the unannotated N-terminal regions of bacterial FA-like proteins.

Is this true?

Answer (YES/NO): YES